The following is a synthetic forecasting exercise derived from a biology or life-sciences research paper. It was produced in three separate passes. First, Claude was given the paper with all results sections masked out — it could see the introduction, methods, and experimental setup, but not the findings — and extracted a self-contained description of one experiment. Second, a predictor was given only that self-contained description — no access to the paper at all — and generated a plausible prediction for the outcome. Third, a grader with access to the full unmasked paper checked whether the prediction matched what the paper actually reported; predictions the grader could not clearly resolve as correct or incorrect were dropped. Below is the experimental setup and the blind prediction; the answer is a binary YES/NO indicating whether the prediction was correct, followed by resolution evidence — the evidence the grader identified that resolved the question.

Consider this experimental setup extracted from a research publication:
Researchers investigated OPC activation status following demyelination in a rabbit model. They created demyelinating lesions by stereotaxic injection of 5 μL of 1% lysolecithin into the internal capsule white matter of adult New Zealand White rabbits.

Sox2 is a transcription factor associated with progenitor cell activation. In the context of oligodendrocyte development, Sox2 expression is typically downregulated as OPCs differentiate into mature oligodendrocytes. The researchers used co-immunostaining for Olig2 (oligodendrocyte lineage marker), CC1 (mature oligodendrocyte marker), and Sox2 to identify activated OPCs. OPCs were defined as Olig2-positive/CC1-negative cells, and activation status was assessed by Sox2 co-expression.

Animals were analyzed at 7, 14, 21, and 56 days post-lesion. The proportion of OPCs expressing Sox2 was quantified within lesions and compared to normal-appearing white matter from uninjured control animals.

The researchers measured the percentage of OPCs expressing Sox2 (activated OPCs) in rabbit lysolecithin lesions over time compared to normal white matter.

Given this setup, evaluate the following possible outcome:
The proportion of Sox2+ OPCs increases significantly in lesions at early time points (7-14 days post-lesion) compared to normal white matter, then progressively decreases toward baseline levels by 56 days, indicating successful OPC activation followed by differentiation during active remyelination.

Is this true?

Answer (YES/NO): NO